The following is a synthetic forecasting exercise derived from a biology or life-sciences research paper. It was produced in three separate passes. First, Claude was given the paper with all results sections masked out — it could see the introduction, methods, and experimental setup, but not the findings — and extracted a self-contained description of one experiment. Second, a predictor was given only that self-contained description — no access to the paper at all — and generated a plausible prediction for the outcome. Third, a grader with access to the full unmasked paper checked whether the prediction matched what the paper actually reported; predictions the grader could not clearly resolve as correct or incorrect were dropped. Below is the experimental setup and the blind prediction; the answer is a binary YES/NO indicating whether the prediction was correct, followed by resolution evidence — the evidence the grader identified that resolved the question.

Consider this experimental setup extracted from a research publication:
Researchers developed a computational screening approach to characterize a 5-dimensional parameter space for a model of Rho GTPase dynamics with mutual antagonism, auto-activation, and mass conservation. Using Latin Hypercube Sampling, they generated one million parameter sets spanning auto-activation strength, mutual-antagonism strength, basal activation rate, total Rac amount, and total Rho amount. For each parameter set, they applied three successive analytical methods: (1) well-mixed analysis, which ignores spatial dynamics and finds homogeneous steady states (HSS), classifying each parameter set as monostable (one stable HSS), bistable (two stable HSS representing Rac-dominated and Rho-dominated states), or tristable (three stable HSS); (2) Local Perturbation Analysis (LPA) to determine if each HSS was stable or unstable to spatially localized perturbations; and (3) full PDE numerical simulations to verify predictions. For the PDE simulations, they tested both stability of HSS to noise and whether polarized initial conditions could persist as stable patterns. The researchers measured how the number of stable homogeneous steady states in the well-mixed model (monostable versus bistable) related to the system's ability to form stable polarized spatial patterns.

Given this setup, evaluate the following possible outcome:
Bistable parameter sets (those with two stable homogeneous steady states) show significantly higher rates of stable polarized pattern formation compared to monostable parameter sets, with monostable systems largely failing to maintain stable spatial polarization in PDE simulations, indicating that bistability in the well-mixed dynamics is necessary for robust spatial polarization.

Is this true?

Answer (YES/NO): NO